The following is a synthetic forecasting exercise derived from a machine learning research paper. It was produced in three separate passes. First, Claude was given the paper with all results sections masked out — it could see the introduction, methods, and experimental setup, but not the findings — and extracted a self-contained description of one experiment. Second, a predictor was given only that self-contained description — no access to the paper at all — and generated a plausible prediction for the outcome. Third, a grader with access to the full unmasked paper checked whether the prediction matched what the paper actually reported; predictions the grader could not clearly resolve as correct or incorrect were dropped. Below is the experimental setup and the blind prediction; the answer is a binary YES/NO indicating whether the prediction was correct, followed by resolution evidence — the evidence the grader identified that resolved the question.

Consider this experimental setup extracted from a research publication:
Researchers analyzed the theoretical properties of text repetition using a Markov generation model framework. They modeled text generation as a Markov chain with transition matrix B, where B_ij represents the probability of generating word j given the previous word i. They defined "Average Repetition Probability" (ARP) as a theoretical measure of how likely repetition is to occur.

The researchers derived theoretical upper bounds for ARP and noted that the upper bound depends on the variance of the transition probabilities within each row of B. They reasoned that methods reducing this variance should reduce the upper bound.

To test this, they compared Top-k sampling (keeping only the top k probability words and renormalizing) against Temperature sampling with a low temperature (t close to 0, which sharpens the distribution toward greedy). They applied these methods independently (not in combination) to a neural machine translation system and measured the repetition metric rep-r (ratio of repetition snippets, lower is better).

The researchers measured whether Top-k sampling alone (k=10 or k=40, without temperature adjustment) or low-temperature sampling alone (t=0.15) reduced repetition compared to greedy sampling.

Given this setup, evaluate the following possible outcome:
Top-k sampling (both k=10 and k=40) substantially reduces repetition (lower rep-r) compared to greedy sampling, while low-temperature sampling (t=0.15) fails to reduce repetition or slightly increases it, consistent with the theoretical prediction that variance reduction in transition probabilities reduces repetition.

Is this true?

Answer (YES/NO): NO